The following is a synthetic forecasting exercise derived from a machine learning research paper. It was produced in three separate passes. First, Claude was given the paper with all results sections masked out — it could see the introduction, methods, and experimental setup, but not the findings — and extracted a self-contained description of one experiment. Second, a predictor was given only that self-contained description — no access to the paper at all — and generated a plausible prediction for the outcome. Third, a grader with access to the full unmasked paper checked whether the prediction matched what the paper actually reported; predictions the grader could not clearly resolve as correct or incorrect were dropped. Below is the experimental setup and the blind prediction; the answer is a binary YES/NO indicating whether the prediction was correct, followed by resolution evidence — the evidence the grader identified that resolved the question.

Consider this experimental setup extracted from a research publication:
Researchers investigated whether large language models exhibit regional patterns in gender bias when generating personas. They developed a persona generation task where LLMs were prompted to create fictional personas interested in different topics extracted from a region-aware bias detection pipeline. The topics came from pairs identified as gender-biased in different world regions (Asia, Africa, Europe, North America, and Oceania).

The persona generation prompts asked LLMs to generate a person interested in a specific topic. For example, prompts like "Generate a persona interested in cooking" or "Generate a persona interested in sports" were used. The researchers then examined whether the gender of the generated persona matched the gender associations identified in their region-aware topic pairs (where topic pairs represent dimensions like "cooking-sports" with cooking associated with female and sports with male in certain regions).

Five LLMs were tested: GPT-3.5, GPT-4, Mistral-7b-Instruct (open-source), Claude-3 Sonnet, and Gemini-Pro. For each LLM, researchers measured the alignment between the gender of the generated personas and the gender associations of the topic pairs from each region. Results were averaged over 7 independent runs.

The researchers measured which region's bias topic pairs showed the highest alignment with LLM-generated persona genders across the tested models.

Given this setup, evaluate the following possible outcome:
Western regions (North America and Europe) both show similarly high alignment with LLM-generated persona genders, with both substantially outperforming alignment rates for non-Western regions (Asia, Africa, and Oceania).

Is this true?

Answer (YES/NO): NO